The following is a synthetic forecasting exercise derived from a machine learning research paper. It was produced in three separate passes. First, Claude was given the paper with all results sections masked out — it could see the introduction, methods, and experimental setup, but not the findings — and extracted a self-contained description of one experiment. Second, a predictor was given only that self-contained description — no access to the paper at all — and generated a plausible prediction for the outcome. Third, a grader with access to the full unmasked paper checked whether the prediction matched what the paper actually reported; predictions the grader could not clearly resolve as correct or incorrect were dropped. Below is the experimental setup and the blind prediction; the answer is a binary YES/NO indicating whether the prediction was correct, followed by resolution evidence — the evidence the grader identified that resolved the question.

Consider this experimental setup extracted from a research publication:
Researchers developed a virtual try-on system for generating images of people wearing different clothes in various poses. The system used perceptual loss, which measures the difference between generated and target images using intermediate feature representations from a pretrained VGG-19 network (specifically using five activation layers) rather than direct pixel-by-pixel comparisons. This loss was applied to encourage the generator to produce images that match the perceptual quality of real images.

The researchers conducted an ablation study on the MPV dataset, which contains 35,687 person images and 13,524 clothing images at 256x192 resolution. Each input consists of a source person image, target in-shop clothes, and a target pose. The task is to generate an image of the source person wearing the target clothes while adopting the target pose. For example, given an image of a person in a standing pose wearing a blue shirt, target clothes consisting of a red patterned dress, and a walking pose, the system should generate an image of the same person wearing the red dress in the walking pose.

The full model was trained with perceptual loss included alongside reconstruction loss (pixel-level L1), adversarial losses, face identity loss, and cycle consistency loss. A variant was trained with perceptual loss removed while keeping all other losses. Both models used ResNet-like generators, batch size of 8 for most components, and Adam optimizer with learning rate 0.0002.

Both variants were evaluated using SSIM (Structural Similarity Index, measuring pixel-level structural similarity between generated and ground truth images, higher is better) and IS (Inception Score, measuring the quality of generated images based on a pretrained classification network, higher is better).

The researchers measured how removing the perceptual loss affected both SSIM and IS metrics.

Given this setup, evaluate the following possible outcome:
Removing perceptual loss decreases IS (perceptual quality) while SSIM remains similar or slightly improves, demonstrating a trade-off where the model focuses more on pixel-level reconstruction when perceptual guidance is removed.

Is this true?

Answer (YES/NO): NO